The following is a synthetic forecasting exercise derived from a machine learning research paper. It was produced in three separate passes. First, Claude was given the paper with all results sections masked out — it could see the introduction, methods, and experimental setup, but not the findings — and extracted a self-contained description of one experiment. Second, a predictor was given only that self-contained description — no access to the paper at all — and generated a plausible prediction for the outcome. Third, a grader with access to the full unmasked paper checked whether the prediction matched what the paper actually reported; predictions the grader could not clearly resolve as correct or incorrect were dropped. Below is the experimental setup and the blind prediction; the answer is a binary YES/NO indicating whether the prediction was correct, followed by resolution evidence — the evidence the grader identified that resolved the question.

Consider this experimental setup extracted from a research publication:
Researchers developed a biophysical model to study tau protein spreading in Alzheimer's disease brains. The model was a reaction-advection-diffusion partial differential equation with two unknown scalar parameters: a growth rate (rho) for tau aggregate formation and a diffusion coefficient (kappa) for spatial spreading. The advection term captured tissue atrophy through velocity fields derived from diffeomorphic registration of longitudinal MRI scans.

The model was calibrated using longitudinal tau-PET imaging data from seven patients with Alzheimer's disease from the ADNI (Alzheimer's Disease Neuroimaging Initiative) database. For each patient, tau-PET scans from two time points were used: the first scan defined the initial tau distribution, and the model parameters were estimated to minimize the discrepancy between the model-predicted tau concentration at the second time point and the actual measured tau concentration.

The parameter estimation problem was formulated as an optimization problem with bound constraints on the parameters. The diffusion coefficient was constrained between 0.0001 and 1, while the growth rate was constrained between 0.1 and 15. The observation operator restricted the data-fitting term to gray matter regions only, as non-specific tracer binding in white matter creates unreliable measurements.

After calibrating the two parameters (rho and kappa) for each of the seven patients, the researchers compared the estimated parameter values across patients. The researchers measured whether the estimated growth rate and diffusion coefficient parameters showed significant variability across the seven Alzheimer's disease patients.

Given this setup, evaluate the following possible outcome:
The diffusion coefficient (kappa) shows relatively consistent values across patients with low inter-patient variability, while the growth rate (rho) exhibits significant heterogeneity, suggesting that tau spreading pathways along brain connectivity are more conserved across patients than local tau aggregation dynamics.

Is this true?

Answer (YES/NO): NO